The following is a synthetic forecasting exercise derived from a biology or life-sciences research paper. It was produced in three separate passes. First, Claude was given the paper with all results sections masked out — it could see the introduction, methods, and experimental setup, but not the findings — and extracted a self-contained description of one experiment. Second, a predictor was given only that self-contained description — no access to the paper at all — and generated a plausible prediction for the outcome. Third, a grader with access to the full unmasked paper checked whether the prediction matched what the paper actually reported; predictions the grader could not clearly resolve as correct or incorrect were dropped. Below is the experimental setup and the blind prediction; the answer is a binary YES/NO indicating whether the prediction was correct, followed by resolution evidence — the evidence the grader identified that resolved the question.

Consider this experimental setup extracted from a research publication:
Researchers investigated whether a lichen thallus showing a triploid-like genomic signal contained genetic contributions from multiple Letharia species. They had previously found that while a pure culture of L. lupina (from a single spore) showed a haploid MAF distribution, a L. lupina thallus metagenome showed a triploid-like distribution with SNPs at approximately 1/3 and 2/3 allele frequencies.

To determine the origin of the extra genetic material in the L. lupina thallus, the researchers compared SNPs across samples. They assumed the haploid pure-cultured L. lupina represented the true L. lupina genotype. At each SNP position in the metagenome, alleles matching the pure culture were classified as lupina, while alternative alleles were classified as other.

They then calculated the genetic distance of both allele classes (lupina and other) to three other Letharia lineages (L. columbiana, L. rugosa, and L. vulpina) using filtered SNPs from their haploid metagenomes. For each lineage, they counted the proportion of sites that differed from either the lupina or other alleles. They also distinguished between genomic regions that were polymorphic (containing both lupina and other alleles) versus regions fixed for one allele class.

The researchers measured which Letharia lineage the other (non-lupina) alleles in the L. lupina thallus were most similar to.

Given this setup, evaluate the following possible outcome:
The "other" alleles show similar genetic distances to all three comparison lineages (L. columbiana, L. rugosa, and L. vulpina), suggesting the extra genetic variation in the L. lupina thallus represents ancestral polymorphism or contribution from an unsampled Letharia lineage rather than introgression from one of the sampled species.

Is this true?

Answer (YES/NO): YES